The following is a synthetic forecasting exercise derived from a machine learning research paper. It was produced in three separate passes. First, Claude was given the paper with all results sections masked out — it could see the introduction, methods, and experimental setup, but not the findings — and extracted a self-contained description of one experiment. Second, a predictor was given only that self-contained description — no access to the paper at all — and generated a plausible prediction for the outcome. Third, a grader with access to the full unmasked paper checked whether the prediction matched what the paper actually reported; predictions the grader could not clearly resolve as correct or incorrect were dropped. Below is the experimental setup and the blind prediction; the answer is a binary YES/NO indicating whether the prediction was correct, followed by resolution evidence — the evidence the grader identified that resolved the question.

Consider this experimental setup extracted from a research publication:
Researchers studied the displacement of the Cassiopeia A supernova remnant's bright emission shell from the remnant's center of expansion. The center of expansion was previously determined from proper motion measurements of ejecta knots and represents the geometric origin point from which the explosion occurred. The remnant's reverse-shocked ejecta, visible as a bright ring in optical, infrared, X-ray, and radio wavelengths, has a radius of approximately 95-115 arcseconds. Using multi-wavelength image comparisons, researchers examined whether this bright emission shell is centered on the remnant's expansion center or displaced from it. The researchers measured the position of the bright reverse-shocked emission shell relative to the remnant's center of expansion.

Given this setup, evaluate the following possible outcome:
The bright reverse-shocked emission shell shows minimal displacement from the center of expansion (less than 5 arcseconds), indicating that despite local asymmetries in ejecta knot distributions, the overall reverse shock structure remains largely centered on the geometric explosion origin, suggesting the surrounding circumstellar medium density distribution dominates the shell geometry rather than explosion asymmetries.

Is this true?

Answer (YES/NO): NO